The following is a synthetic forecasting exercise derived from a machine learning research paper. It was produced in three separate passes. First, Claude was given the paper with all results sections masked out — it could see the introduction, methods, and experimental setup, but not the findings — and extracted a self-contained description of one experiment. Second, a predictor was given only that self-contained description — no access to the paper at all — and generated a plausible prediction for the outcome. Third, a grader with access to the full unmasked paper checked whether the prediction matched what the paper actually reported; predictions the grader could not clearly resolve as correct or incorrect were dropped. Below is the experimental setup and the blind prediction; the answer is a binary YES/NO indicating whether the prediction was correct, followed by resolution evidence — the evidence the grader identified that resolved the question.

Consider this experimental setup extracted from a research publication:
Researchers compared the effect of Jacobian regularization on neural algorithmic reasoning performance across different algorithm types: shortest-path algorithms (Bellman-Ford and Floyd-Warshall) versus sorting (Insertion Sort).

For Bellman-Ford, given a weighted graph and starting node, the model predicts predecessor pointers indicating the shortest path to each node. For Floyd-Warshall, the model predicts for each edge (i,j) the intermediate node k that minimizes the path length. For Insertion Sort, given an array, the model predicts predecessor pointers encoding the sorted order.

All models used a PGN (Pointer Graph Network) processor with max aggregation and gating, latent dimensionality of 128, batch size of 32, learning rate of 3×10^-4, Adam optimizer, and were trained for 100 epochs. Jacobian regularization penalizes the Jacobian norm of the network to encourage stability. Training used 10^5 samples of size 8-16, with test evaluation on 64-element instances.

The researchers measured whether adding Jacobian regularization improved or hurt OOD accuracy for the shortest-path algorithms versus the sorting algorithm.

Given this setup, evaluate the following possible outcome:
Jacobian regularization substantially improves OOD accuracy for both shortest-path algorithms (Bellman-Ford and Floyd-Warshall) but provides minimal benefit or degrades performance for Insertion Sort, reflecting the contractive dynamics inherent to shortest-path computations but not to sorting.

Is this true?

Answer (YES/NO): NO